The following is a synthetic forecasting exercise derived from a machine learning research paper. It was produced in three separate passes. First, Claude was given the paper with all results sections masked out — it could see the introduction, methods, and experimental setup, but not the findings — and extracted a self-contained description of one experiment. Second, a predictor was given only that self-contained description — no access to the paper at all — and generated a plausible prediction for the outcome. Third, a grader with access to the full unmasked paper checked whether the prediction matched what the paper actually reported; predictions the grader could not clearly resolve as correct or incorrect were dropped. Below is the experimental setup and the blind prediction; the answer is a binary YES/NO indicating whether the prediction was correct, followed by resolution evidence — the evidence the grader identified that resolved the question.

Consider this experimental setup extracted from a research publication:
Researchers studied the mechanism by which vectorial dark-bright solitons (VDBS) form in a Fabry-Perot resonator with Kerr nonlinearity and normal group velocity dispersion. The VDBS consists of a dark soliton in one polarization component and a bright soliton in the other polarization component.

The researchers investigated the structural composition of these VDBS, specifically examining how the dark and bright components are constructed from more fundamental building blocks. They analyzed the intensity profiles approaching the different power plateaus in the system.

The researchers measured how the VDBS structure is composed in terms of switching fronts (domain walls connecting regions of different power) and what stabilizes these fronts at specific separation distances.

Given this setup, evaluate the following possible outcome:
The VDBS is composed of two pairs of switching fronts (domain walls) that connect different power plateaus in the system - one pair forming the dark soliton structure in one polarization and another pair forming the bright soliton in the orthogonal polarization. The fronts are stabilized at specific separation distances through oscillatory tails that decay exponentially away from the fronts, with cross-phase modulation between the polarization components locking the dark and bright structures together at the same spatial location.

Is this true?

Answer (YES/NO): YES